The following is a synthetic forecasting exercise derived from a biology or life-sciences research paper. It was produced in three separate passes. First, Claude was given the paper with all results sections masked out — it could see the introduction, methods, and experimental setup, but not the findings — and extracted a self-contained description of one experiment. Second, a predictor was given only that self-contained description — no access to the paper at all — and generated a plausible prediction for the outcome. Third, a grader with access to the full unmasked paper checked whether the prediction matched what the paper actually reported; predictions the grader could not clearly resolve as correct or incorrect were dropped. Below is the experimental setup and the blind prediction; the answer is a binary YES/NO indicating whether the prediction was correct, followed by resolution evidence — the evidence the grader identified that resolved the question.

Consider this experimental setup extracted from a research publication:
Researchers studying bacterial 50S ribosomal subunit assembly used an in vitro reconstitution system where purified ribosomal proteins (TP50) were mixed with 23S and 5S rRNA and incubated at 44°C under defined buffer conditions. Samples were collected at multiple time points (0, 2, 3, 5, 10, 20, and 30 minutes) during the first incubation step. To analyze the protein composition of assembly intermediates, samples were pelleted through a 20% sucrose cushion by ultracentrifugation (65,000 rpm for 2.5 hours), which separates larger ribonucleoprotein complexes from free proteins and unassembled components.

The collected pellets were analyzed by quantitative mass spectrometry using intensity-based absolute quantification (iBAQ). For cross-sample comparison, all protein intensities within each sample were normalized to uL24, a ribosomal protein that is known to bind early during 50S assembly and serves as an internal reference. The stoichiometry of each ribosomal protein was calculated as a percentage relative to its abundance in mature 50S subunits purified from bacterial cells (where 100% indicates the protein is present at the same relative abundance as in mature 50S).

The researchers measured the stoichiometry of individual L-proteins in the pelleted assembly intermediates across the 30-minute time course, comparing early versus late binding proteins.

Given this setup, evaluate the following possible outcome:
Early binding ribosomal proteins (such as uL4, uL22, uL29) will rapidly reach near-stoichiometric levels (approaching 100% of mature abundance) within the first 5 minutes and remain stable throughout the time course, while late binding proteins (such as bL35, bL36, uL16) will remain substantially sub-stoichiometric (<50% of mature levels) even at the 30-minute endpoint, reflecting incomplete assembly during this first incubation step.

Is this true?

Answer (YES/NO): NO